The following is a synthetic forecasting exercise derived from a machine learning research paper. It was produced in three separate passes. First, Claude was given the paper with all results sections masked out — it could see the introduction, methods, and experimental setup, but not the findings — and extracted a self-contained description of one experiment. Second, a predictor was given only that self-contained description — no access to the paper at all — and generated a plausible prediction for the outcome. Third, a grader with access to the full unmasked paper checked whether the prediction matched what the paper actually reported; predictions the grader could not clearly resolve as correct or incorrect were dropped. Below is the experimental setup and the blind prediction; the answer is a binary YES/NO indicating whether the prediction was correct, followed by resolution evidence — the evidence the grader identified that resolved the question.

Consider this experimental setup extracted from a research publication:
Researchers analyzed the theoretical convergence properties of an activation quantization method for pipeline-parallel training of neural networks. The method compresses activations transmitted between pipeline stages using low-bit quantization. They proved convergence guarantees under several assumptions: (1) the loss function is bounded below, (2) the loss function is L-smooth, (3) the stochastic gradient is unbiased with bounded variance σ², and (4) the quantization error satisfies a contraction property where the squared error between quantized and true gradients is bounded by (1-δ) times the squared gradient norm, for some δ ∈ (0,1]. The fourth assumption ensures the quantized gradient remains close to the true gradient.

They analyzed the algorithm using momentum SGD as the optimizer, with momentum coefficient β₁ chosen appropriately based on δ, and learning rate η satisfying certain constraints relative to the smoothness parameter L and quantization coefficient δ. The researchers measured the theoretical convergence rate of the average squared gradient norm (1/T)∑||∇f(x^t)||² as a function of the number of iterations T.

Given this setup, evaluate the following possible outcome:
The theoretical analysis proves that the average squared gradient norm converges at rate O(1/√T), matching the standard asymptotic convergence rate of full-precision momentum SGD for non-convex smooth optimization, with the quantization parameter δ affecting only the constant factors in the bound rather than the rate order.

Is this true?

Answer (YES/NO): YES